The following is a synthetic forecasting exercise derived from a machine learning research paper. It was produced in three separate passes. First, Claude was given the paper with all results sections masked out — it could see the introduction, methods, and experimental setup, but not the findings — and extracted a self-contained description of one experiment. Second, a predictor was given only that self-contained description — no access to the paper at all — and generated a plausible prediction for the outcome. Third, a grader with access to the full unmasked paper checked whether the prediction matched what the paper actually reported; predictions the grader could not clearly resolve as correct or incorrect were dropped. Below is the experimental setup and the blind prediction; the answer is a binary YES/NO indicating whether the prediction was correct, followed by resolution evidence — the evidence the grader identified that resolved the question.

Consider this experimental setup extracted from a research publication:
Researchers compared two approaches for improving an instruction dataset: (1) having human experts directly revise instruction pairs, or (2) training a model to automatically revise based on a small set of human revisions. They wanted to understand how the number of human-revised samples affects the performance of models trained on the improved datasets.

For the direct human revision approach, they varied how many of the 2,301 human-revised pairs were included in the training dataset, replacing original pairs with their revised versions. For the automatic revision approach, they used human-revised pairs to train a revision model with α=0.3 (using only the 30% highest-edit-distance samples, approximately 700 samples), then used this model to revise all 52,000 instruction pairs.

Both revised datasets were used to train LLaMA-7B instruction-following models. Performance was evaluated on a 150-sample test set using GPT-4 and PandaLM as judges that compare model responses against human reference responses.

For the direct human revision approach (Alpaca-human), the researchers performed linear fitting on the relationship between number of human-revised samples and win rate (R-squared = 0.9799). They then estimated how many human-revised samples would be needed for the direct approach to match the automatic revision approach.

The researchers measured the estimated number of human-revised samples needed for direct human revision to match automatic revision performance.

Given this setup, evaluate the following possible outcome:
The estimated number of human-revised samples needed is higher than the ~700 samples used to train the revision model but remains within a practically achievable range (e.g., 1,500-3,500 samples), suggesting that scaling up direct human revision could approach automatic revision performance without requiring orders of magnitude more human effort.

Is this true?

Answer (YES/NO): NO